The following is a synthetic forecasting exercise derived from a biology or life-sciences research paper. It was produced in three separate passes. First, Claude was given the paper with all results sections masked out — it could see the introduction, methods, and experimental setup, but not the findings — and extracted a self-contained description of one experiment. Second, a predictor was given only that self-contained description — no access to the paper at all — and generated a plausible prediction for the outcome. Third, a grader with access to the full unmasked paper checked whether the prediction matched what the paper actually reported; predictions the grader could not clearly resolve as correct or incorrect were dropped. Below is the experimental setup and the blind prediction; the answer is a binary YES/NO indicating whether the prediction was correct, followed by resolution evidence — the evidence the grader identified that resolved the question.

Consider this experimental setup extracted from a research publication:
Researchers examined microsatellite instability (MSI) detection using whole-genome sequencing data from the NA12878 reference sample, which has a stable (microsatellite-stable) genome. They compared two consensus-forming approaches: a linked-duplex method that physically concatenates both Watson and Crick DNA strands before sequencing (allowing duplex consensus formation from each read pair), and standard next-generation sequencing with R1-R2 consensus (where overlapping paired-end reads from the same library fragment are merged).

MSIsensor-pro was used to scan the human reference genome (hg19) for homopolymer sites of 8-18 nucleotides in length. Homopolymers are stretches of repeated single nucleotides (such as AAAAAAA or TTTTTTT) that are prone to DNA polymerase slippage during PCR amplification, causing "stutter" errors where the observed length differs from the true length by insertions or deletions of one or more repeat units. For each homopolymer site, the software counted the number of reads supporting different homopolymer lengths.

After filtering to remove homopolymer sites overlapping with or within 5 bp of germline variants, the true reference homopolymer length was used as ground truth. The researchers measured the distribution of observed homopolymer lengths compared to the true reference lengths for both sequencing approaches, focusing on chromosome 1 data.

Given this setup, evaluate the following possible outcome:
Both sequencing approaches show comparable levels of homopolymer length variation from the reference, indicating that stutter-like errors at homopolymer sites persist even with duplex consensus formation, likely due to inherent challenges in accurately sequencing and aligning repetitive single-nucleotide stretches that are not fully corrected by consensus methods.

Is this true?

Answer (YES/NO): NO